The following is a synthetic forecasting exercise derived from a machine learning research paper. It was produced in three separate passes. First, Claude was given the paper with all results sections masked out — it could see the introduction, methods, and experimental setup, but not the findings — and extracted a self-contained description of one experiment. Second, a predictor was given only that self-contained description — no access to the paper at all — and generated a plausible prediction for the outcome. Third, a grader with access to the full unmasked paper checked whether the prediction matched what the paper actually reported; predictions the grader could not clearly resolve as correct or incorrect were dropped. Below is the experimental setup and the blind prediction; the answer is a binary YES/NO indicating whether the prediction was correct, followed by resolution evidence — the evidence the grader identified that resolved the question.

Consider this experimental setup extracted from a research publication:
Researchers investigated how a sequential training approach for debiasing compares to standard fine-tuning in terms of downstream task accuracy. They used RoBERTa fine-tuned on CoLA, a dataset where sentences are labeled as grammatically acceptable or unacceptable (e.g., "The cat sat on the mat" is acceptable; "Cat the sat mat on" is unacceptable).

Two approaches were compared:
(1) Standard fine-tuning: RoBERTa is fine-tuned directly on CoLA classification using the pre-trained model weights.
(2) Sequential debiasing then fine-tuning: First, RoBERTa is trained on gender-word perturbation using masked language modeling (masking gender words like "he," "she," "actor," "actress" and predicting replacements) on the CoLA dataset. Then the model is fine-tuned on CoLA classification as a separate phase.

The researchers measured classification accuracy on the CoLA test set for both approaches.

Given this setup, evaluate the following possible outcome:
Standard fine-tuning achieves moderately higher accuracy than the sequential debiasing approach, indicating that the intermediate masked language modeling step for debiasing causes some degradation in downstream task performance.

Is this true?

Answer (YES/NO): NO